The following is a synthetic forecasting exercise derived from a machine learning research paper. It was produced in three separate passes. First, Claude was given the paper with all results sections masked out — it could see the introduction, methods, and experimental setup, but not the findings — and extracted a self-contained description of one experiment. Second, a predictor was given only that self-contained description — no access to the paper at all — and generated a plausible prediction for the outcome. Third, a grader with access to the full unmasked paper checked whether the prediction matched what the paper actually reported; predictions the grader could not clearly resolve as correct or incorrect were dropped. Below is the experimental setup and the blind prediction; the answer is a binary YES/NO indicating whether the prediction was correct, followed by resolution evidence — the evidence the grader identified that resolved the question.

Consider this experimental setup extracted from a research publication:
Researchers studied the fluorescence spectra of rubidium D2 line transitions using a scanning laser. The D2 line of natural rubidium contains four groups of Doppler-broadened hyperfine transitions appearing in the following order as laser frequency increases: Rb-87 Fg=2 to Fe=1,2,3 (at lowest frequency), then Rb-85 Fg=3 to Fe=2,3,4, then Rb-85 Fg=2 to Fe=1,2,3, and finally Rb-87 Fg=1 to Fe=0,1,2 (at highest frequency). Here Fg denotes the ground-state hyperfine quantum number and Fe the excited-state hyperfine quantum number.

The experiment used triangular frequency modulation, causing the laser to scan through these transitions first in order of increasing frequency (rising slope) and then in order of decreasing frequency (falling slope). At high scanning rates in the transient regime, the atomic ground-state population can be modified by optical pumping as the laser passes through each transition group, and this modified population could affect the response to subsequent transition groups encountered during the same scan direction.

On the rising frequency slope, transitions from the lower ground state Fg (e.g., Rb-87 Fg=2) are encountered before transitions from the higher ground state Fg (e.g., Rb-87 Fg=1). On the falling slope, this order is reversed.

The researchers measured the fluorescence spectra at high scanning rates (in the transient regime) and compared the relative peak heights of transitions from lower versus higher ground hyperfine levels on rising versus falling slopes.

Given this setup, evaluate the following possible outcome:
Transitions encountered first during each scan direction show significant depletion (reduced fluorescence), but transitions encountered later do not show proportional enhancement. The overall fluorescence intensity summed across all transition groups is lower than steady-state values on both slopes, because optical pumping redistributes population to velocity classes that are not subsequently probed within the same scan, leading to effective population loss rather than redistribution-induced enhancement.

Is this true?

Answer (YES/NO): NO